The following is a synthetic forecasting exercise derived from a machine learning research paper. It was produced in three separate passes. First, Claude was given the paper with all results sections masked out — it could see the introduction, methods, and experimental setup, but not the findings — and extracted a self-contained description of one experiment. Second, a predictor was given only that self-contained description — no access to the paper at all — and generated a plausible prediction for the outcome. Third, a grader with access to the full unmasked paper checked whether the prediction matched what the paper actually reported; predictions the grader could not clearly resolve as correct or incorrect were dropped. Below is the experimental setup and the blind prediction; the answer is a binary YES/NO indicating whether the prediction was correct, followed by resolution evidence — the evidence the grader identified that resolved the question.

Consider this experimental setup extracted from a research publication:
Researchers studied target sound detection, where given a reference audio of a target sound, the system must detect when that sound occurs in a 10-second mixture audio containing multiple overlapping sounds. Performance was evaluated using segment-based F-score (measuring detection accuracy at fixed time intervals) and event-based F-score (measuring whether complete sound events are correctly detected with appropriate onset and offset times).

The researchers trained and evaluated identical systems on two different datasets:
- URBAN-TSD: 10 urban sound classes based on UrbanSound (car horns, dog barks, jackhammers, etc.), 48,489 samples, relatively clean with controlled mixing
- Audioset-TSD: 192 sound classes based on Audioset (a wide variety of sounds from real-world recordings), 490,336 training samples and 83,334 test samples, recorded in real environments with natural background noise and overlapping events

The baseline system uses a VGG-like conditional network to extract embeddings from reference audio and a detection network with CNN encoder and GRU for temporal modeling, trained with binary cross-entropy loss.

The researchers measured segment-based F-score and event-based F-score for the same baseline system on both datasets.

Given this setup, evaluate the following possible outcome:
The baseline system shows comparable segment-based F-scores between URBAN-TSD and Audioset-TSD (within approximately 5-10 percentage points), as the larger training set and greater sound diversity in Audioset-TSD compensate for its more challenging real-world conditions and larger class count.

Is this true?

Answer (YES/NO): NO